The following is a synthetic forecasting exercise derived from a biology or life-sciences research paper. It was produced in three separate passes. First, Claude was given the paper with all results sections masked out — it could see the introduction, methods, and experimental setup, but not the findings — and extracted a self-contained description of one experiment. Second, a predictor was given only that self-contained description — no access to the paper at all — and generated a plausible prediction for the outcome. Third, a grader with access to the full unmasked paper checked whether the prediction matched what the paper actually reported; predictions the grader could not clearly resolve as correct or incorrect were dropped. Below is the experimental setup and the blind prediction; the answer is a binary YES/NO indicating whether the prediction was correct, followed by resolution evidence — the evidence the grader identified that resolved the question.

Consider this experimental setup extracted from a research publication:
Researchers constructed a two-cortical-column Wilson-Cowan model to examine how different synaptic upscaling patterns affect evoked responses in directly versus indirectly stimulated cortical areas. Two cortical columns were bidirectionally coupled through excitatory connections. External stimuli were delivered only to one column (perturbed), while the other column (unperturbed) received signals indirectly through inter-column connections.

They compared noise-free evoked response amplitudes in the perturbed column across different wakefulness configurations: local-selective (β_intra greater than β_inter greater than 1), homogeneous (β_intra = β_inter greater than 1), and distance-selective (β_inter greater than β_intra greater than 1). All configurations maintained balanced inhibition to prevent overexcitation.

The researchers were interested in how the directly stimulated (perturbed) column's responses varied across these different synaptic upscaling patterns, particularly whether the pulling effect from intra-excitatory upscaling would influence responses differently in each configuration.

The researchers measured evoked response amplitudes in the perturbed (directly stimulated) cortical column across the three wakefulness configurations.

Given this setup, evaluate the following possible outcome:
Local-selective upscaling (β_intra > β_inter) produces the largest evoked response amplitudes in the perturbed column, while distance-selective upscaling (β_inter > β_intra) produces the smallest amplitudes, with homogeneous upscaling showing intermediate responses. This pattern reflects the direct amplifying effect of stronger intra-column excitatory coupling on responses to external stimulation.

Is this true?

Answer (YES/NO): NO